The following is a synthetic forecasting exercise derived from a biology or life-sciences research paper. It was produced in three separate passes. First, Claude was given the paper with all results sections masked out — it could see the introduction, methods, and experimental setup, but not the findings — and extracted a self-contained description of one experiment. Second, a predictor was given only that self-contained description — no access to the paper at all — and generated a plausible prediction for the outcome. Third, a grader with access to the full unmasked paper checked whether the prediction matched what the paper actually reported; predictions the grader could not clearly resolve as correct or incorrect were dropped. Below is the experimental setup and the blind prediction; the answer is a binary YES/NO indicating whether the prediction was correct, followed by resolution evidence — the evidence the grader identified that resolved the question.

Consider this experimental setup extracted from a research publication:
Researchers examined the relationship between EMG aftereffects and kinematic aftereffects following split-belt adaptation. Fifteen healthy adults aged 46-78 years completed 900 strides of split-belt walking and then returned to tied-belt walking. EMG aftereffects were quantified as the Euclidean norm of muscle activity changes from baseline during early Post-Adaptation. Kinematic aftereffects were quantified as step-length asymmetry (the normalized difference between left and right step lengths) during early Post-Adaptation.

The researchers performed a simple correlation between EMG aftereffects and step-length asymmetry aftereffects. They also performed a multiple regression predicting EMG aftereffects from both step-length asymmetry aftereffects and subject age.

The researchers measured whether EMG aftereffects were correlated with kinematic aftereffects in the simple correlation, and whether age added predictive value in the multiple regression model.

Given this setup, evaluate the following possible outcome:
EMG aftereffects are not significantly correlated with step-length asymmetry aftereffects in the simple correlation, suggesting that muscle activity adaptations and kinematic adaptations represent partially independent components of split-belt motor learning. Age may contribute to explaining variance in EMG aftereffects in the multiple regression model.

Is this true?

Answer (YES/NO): YES